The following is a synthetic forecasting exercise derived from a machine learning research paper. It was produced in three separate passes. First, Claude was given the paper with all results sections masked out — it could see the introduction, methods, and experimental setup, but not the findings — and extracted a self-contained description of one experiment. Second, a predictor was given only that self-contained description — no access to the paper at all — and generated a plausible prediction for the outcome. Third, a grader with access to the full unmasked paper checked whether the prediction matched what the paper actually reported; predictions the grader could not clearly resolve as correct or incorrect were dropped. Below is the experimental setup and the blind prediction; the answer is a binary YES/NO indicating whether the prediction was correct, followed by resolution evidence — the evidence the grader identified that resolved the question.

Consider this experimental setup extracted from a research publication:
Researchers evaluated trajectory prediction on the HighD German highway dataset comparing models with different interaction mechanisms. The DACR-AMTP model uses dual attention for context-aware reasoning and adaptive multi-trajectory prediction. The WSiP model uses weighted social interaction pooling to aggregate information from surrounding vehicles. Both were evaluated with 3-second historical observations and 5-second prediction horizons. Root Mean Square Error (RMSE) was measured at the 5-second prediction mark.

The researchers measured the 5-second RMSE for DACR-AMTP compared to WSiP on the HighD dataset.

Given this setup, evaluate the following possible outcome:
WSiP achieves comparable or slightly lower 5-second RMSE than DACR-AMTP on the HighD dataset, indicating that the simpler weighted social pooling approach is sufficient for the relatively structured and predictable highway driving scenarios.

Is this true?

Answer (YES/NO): NO